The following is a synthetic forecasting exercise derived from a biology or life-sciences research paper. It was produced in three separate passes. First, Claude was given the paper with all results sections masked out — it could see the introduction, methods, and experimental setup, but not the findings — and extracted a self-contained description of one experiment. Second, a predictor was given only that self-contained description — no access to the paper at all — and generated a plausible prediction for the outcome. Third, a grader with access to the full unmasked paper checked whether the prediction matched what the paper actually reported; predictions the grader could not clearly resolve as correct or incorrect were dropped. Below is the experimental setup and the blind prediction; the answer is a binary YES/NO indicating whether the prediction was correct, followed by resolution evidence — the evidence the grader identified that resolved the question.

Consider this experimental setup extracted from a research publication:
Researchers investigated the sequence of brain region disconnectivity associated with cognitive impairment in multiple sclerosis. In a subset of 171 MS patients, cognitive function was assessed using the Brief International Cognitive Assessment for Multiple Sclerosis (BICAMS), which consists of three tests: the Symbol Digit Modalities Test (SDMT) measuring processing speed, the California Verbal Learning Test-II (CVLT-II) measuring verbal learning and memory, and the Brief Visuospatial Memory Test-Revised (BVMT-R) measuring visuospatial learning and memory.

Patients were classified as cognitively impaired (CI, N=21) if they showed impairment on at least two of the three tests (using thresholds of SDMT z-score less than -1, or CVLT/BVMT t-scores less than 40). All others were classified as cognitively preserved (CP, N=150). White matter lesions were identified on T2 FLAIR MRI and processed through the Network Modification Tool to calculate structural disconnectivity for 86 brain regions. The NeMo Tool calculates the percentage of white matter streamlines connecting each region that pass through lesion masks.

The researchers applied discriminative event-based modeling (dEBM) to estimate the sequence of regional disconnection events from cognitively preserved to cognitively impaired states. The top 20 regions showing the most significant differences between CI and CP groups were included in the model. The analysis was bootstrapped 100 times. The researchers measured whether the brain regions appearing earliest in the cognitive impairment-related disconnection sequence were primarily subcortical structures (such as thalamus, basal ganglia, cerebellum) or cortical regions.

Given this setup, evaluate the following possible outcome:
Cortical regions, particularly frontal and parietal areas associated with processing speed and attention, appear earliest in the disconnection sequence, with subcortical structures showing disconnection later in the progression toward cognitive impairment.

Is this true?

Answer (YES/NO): NO